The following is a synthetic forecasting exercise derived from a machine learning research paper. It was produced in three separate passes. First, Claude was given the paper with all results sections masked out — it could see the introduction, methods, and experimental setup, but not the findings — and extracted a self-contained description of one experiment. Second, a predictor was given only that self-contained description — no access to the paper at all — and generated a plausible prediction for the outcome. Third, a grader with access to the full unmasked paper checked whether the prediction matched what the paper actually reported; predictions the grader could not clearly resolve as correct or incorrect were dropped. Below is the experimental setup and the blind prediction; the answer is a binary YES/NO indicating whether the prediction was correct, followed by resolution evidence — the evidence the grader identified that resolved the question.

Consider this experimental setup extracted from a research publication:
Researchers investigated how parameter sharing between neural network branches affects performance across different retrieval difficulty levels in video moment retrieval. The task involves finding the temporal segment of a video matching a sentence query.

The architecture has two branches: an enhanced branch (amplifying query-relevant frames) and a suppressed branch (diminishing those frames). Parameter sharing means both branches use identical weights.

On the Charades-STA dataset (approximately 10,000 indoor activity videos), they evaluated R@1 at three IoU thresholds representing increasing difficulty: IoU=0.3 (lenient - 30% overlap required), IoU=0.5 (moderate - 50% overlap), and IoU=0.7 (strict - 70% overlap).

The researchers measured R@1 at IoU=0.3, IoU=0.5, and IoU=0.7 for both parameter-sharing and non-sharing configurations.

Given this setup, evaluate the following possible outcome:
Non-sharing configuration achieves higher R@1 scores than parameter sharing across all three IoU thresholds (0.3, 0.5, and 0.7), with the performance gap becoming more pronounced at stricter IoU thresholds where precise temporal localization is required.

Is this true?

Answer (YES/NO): NO